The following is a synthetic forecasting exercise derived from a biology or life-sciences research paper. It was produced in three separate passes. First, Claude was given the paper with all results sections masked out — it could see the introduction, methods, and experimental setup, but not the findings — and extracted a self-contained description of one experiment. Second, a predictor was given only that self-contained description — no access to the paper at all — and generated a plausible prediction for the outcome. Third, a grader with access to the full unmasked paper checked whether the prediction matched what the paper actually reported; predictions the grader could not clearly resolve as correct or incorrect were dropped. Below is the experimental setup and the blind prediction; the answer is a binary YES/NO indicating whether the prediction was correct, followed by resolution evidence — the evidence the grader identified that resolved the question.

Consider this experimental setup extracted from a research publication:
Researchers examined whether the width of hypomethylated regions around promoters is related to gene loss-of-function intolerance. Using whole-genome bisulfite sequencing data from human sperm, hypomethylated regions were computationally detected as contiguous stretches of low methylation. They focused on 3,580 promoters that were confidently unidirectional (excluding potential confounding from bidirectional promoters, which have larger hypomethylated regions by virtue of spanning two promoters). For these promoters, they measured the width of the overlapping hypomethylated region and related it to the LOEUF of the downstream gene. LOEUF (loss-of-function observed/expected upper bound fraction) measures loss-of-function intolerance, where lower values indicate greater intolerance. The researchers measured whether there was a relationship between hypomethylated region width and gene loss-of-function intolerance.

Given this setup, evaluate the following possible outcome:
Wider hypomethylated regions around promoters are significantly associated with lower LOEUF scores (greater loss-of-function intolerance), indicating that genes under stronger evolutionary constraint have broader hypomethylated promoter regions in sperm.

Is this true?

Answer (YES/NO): YES